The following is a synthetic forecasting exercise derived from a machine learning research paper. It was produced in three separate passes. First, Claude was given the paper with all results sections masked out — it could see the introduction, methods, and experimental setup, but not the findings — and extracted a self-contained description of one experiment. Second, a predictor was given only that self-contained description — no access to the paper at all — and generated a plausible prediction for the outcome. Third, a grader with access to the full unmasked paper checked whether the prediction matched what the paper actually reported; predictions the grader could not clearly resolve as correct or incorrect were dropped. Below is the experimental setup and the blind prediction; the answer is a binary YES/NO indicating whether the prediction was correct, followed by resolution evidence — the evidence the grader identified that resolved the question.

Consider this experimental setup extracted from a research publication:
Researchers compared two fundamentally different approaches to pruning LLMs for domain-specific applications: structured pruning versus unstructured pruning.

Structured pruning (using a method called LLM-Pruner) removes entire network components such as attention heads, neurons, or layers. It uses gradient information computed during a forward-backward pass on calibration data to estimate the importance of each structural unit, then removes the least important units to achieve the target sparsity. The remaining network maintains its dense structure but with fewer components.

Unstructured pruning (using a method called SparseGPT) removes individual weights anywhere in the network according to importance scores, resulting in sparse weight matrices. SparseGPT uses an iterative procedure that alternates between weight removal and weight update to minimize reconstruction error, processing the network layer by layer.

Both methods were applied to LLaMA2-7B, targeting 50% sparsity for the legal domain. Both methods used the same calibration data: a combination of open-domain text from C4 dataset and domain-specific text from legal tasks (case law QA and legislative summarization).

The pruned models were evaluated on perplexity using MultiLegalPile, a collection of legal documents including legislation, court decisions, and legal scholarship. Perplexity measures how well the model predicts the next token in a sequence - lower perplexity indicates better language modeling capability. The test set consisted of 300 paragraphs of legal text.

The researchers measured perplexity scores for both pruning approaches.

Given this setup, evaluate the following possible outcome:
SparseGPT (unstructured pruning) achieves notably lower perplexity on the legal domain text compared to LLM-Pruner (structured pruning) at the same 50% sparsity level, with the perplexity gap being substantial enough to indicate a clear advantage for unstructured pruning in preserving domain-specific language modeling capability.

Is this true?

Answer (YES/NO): YES